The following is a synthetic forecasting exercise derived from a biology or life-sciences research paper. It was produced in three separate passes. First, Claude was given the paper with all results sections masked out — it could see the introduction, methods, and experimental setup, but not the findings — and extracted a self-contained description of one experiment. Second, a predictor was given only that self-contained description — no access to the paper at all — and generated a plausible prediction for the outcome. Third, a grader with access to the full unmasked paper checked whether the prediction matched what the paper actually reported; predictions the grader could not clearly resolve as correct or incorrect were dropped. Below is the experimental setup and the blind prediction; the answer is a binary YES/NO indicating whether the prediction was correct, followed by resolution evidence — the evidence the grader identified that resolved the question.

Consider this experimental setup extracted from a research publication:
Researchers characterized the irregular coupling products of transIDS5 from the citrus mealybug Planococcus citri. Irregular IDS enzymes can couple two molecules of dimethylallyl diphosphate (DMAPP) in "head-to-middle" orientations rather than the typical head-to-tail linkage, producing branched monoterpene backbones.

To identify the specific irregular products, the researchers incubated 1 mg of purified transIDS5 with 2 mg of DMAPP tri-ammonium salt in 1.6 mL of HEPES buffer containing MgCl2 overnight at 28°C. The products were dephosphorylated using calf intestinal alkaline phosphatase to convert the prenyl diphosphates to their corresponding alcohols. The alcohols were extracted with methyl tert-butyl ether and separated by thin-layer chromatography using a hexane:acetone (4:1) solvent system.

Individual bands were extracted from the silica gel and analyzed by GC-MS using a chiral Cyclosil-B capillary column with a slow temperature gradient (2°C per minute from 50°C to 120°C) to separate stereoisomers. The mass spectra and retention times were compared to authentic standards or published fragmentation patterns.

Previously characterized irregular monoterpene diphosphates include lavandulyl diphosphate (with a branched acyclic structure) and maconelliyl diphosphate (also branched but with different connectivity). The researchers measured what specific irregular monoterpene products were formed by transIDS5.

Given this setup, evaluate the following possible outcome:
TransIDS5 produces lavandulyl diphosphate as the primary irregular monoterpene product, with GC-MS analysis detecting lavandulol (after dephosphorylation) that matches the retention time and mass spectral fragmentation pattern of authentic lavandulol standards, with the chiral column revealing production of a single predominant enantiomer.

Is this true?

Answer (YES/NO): NO